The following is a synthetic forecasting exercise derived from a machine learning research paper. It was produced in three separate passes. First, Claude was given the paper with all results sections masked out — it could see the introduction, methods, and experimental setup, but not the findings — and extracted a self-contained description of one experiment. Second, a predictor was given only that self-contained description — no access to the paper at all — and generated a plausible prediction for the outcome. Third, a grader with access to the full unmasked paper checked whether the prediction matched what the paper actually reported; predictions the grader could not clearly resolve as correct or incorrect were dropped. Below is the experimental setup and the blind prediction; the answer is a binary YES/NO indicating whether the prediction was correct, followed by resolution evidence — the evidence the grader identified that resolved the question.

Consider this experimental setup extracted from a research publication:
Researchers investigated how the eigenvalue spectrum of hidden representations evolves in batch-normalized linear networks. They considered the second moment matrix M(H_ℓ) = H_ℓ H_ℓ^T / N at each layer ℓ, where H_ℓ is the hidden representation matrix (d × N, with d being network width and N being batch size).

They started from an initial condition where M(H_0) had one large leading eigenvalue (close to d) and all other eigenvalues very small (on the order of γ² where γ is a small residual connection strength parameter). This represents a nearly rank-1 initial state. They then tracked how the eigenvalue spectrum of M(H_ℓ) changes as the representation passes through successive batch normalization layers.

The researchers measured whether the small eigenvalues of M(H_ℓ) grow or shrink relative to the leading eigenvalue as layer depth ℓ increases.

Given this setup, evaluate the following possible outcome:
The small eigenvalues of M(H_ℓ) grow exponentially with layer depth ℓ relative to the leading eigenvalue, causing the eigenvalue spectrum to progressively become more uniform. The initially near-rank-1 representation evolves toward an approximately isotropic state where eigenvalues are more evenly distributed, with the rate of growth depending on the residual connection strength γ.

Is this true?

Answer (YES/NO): NO